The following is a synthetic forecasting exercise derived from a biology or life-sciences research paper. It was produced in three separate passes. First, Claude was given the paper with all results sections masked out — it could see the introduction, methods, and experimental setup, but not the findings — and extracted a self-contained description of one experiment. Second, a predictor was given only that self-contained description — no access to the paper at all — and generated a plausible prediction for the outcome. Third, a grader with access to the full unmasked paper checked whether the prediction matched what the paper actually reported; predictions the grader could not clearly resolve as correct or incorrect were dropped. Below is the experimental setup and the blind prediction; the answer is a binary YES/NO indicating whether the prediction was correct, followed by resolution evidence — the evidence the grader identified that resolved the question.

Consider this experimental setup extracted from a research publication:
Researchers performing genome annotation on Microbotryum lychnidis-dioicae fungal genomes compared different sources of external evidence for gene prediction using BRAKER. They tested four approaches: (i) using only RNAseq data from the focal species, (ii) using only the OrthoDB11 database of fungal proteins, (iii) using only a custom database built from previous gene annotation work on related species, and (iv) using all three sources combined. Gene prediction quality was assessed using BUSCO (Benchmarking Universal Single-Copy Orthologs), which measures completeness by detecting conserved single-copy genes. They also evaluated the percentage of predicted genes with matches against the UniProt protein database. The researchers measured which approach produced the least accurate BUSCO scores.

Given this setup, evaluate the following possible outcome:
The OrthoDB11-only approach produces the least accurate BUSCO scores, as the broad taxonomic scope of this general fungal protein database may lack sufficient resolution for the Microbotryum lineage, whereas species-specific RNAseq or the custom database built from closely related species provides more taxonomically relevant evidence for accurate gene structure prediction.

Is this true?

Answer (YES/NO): NO